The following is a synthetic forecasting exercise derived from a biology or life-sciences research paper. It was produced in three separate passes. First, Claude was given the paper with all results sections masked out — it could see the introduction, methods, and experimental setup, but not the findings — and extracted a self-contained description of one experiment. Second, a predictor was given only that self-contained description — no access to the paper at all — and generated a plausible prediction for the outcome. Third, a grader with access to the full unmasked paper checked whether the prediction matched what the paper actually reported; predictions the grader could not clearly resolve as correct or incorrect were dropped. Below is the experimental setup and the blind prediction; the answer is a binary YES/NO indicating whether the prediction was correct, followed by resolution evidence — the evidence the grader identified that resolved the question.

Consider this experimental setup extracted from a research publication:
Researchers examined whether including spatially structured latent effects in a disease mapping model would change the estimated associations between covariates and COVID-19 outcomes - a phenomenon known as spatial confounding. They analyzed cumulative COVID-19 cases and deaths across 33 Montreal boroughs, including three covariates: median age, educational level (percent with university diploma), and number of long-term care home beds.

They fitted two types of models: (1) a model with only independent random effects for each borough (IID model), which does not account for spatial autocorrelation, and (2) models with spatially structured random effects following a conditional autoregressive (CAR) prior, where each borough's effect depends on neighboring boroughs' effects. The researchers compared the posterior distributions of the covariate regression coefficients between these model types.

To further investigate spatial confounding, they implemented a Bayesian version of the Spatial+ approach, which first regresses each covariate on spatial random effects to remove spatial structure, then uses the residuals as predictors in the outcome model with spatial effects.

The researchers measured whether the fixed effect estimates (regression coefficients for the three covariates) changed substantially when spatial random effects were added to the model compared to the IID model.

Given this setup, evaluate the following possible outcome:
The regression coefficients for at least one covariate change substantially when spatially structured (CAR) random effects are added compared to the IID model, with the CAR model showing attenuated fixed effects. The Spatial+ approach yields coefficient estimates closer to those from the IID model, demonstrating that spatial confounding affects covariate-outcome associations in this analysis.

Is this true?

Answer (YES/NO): NO